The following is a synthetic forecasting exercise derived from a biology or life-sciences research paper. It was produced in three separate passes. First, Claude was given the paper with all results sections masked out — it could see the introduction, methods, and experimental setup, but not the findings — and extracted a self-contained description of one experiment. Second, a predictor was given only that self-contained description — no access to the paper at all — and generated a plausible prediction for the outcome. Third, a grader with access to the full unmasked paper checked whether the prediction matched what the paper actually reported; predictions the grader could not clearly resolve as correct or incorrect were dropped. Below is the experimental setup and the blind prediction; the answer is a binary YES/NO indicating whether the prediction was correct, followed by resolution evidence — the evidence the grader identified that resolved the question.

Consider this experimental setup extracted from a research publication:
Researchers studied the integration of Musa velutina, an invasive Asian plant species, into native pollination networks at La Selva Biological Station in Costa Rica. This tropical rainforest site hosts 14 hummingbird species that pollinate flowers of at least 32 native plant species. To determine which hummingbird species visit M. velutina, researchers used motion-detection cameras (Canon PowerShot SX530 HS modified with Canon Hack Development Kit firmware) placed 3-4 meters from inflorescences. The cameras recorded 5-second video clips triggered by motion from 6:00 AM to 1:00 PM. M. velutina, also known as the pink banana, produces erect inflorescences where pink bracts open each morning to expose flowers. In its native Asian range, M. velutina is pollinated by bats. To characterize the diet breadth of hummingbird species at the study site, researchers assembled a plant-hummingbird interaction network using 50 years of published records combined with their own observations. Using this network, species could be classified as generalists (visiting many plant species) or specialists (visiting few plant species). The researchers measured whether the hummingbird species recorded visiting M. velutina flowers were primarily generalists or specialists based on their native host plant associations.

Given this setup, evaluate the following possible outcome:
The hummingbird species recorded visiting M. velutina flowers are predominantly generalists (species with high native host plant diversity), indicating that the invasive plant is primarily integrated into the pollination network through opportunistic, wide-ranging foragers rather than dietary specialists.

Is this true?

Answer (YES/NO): YES